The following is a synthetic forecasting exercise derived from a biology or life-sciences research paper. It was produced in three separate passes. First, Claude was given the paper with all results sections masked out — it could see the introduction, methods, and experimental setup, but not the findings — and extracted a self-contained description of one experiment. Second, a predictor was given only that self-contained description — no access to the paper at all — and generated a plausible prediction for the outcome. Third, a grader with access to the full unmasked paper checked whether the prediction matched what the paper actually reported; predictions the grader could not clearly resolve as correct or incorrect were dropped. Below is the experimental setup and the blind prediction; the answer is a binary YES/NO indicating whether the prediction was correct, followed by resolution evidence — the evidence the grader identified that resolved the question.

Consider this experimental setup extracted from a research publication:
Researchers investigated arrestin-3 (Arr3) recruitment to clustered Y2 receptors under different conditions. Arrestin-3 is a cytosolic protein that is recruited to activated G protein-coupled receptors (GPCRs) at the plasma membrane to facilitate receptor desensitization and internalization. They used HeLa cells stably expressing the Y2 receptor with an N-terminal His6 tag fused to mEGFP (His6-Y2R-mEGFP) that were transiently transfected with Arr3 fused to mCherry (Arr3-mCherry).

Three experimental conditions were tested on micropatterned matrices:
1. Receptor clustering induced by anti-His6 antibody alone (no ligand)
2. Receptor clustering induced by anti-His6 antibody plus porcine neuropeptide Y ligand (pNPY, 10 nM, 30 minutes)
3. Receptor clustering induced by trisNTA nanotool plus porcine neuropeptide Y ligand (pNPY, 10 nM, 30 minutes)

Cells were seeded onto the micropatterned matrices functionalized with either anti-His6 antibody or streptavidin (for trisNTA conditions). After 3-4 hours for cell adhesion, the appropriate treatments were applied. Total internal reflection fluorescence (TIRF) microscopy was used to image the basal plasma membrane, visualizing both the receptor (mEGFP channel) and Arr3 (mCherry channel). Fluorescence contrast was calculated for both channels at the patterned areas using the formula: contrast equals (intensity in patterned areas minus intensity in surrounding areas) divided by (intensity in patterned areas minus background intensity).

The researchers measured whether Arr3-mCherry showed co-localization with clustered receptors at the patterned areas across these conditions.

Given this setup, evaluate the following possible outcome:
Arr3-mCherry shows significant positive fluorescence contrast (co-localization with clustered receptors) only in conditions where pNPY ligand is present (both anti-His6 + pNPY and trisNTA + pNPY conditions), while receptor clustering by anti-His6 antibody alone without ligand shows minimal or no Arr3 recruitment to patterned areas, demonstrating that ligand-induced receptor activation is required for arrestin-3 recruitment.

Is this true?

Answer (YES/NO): YES